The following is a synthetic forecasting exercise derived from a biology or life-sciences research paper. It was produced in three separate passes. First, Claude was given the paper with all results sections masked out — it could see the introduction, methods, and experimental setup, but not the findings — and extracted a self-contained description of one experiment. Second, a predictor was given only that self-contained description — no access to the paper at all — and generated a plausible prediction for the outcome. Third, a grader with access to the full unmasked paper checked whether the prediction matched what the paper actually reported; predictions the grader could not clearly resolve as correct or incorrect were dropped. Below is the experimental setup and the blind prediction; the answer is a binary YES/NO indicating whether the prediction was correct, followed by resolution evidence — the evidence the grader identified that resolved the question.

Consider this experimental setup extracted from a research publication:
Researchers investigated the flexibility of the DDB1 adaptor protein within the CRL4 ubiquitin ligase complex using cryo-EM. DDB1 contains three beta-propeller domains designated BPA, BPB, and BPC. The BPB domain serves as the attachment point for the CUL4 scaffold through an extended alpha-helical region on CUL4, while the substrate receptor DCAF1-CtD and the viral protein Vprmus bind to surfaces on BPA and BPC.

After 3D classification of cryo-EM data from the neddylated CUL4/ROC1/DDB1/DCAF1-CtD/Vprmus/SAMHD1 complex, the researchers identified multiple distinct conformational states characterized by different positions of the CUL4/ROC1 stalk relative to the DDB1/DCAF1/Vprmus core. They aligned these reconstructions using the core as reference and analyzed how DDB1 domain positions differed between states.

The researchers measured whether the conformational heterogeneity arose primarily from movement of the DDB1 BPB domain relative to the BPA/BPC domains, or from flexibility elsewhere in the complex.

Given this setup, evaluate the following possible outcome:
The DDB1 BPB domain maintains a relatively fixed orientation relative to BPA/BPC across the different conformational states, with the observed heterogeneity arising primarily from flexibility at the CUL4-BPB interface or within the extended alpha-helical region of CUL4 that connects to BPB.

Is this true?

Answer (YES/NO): NO